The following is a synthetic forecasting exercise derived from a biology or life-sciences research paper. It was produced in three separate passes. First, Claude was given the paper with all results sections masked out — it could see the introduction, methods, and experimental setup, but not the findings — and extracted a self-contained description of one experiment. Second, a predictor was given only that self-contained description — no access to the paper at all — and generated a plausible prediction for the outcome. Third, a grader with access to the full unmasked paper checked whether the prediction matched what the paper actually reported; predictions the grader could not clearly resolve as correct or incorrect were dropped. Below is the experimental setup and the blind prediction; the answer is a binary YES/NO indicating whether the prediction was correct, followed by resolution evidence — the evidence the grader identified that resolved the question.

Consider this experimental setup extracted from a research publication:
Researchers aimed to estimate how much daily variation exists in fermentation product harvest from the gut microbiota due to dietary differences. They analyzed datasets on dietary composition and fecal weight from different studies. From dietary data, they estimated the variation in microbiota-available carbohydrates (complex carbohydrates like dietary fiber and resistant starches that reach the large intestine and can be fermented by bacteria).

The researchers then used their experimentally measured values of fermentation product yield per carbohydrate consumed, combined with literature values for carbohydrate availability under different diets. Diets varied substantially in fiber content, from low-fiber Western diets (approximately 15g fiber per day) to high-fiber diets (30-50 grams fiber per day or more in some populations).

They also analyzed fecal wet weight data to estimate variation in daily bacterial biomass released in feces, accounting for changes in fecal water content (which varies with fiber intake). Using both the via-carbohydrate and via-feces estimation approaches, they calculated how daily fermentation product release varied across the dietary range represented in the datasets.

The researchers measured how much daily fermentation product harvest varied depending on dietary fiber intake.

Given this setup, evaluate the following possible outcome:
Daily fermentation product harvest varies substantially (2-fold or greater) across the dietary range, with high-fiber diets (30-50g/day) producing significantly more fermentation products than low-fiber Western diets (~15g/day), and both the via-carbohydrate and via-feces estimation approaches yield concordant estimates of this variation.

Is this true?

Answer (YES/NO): YES